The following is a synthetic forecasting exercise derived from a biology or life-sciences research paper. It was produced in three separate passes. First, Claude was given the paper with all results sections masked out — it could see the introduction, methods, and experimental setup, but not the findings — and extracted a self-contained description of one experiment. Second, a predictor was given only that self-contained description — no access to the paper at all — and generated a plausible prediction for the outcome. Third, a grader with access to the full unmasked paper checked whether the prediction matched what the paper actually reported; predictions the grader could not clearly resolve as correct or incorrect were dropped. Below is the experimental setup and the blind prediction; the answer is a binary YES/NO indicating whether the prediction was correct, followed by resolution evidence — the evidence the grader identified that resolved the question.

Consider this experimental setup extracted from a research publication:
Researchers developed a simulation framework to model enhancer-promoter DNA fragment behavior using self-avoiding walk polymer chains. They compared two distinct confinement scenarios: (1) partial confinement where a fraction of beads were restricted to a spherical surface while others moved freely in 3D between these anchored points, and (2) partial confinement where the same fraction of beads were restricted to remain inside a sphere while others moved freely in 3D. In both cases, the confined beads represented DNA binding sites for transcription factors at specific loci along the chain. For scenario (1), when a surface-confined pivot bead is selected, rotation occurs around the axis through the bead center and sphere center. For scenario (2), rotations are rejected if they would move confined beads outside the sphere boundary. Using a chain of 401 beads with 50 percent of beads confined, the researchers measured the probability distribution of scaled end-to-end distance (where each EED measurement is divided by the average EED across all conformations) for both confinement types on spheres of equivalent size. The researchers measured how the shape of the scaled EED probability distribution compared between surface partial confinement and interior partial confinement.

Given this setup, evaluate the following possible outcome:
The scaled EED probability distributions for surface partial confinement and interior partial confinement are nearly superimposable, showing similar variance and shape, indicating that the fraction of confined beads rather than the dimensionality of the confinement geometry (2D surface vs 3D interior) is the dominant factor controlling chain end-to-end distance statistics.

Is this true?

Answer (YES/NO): NO